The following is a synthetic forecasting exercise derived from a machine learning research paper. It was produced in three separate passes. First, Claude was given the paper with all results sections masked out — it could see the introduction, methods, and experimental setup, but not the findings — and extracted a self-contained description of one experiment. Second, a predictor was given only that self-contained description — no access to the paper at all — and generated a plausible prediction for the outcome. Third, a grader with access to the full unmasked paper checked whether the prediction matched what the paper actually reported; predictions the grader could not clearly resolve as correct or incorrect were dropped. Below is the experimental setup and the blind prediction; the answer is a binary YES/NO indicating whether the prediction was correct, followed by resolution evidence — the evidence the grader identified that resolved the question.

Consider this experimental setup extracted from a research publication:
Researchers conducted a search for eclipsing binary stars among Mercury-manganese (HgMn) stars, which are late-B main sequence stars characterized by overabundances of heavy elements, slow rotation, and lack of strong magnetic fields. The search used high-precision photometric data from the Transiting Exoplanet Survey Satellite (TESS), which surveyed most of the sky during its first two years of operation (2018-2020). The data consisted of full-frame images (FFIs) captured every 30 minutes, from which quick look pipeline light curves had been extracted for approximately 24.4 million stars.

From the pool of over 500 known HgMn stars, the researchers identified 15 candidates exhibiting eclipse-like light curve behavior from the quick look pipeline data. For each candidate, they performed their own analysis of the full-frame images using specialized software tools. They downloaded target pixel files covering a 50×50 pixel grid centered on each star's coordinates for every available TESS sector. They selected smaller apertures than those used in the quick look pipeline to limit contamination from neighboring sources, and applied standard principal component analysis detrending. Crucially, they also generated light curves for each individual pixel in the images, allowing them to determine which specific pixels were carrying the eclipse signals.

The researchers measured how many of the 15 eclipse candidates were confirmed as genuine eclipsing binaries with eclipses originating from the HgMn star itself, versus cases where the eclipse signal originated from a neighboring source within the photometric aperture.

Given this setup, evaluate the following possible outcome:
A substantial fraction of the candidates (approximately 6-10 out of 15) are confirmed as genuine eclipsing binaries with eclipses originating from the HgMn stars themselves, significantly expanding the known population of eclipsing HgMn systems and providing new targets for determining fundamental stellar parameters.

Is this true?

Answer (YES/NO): YES